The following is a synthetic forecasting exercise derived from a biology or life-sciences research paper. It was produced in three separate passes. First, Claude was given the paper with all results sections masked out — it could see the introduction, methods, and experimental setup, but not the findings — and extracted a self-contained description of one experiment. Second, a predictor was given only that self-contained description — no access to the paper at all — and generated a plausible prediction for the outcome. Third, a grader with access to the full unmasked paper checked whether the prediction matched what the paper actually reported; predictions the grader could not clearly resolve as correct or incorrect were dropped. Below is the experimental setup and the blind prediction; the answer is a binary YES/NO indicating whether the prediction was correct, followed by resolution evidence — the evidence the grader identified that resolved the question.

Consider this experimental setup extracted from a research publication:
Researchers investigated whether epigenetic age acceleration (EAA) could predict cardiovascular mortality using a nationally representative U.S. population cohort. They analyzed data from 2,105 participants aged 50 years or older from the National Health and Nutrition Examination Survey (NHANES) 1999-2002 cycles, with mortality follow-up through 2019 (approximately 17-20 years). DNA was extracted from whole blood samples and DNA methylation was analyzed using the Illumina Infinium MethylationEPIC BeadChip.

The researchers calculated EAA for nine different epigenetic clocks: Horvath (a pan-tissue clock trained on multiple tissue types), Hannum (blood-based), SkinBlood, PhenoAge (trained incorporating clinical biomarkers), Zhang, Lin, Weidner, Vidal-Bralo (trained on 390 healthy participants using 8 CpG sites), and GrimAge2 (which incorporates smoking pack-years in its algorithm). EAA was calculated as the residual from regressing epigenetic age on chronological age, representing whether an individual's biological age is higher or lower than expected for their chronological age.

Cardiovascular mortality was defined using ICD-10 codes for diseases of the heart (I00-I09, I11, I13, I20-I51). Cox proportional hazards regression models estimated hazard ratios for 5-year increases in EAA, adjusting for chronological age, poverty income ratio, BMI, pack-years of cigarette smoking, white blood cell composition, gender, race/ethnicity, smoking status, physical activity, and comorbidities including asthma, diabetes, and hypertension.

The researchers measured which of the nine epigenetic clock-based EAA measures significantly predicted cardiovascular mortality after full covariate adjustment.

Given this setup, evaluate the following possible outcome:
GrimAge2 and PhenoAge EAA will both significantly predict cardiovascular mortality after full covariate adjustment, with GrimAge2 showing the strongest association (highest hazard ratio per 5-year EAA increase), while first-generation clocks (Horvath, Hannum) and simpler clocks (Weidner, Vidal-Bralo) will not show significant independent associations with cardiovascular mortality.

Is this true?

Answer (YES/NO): NO